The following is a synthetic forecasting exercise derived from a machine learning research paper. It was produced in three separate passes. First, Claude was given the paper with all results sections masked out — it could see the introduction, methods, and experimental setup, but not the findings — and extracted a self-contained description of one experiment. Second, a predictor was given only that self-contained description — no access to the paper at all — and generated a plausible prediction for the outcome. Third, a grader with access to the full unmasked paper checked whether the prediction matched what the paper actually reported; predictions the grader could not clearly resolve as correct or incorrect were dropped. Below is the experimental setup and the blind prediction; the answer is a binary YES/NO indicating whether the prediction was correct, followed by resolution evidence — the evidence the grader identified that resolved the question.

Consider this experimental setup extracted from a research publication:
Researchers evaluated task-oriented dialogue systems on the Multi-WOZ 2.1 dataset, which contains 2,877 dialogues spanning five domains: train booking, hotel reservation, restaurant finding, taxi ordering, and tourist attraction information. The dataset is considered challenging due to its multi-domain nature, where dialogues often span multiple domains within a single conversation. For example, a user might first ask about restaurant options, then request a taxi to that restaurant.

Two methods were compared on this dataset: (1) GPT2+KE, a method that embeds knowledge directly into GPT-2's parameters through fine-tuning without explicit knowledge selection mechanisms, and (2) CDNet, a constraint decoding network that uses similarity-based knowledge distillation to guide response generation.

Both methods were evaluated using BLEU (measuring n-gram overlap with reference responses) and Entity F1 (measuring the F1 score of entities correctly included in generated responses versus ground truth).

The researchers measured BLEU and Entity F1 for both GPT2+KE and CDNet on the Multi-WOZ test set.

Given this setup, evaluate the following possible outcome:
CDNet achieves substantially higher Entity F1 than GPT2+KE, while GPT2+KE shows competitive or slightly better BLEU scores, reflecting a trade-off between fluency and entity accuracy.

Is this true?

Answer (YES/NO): NO